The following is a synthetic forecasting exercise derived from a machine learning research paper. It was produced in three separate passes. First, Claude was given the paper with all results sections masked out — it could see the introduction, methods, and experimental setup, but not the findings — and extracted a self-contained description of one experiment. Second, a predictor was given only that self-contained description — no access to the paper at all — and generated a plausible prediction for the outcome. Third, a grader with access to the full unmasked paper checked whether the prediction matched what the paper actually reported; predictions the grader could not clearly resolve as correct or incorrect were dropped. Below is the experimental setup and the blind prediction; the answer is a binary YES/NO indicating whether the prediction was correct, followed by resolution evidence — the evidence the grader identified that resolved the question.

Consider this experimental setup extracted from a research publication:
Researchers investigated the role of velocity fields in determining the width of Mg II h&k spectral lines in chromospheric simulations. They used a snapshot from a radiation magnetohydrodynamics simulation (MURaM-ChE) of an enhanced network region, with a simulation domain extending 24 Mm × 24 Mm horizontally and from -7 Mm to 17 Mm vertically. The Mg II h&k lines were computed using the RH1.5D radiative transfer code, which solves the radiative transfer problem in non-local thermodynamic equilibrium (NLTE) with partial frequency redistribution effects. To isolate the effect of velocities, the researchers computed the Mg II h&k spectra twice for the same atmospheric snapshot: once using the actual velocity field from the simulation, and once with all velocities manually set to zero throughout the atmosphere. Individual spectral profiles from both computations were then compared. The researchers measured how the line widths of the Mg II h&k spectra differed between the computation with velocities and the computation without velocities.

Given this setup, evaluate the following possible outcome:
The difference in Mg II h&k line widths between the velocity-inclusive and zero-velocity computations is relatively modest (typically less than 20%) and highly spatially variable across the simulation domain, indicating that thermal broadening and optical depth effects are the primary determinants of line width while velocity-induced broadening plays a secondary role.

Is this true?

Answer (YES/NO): NO